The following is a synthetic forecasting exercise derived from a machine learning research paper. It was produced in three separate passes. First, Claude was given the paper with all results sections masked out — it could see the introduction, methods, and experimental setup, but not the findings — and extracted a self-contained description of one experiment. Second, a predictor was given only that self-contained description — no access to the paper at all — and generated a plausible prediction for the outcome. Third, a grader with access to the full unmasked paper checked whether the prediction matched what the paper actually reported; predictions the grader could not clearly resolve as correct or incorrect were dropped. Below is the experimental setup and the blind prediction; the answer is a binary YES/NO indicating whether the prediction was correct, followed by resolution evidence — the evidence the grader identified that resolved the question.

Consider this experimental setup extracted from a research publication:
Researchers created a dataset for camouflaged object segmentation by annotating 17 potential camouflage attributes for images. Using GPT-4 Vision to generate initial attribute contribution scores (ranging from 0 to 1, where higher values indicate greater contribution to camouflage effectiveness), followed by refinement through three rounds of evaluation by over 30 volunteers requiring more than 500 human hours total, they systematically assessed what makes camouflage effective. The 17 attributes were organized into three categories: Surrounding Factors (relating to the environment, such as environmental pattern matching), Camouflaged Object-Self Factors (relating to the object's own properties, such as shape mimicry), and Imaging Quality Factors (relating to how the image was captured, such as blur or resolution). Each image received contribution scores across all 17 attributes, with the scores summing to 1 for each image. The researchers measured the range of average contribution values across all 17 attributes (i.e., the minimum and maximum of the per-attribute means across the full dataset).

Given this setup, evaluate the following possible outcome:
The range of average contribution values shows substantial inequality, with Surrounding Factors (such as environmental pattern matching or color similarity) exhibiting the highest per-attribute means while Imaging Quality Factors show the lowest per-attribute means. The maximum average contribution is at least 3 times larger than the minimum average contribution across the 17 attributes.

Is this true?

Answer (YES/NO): YES